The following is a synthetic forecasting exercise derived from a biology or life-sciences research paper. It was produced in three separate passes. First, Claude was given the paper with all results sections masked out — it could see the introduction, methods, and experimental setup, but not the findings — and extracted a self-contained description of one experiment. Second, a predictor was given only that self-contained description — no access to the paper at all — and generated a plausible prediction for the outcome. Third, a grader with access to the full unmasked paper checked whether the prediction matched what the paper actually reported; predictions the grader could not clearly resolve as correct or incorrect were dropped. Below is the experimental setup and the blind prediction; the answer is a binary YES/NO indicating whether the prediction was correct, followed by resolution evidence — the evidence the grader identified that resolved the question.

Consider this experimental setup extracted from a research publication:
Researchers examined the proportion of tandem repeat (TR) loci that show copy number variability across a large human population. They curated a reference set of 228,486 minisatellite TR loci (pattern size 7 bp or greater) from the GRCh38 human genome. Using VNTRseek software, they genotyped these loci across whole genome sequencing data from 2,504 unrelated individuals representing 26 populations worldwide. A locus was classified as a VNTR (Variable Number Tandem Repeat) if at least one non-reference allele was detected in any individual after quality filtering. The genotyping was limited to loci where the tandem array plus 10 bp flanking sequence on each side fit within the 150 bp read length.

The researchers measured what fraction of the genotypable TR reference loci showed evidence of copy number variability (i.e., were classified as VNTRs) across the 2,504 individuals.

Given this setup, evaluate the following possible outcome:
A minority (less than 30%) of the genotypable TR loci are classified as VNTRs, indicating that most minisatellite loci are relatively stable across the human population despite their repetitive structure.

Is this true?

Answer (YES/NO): YES